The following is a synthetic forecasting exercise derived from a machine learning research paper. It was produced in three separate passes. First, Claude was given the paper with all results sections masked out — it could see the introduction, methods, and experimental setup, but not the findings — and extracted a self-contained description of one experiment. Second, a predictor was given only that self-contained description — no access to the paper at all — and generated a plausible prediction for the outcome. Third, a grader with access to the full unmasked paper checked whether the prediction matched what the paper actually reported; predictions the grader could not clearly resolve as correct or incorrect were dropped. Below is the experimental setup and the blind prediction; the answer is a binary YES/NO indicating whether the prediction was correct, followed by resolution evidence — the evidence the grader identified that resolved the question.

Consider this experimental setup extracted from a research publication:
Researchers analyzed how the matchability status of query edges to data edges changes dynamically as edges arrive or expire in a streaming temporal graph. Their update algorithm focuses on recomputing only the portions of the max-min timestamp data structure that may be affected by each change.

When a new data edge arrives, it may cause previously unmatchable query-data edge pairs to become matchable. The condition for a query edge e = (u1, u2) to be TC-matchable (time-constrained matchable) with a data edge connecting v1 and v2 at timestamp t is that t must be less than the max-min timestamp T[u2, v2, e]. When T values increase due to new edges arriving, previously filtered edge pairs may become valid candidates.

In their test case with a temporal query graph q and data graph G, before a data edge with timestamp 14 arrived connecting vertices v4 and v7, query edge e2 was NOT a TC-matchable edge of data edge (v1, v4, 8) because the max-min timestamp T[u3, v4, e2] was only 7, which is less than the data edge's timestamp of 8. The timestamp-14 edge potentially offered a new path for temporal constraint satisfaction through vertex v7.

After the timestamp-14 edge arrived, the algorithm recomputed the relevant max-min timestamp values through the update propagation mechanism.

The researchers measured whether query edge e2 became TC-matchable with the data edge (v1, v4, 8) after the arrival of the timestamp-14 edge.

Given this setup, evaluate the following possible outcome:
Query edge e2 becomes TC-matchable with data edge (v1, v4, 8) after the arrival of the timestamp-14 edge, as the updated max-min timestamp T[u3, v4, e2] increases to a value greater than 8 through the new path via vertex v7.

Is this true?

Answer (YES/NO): YES